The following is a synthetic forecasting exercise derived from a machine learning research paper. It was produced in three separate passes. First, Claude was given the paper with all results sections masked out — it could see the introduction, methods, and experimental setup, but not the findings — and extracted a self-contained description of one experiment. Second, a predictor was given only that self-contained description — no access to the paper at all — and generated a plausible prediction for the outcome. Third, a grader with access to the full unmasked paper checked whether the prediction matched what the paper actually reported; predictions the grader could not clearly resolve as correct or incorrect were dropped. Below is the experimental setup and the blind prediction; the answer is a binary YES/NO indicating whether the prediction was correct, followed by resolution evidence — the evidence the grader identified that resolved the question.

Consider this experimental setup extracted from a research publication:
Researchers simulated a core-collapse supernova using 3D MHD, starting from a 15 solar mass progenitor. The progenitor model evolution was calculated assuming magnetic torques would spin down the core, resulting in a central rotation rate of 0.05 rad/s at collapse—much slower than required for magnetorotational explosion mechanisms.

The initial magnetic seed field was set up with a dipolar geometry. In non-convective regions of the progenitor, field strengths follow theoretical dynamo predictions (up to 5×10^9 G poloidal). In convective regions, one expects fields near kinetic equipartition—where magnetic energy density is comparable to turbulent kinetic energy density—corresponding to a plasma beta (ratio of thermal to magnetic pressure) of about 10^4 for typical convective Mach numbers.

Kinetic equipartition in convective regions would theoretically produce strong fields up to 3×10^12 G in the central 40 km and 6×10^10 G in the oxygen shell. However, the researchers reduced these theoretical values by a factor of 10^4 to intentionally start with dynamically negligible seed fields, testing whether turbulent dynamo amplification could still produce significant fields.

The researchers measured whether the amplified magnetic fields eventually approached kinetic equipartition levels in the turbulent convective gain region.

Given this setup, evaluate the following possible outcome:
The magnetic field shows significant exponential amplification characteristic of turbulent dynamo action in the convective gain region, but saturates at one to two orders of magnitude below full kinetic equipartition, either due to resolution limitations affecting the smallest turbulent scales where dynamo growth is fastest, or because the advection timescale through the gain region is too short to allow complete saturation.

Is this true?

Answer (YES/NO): NO